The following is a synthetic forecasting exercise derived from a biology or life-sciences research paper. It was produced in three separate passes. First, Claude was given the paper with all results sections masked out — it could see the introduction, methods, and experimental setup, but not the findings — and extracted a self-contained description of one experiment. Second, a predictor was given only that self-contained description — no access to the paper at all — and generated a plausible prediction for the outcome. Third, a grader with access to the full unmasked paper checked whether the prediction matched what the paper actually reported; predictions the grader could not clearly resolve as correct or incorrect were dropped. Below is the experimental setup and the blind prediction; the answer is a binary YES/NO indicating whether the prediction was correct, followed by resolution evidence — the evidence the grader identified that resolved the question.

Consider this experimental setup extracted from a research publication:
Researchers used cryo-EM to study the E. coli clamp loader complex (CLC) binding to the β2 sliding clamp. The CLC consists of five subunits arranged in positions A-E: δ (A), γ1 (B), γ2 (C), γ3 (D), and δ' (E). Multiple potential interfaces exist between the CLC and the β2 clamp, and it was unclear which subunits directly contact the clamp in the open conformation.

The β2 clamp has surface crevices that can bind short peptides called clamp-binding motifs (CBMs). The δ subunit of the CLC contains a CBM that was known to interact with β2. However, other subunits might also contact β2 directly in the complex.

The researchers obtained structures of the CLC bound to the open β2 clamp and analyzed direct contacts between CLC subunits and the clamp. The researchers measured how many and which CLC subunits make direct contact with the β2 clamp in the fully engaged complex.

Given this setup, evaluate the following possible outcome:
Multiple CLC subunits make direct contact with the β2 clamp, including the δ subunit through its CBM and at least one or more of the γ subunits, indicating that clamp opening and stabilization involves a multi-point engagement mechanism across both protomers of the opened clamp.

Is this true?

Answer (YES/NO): YES